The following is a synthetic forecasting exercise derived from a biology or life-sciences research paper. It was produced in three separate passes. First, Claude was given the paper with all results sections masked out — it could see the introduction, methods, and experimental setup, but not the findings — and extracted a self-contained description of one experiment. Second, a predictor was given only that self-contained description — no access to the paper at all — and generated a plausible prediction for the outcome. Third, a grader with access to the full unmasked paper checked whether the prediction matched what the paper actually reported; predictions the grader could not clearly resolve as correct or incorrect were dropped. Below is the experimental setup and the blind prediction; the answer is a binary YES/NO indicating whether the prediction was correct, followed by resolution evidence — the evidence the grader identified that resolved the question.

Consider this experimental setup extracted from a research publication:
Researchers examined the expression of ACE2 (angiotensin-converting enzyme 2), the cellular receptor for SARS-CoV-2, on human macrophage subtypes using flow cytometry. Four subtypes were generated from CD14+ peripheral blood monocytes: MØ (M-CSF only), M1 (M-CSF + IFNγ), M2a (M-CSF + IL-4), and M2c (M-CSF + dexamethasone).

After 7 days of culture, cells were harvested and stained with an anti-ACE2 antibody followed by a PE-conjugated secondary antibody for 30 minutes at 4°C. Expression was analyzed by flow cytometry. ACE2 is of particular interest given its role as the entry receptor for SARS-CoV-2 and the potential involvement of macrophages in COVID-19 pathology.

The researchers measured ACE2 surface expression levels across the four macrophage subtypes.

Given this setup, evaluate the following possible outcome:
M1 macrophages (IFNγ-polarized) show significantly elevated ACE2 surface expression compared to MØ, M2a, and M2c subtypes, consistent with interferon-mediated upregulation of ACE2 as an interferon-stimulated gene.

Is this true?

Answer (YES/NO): NO